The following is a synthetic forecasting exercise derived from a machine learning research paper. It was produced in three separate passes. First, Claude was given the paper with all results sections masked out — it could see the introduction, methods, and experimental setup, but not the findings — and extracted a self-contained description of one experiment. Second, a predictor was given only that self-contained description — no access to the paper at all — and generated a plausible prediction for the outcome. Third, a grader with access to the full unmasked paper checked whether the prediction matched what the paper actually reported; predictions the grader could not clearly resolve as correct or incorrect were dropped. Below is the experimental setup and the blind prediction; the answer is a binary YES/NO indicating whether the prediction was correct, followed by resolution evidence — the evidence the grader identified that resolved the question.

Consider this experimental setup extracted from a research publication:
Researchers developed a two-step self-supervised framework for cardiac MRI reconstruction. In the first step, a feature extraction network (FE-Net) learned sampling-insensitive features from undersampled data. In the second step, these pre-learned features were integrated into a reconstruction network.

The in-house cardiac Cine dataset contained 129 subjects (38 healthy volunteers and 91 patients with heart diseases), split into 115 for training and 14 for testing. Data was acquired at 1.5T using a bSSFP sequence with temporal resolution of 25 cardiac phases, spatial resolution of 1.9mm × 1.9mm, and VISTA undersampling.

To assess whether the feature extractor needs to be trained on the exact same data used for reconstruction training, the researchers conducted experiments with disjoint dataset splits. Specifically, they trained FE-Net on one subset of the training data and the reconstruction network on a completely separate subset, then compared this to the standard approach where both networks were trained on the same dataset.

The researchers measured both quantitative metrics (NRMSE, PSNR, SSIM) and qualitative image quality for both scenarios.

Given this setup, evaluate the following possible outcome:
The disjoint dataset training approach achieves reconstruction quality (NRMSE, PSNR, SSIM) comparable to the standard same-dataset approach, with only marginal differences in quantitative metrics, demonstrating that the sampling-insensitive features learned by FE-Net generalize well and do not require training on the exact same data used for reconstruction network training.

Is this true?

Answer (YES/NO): YES